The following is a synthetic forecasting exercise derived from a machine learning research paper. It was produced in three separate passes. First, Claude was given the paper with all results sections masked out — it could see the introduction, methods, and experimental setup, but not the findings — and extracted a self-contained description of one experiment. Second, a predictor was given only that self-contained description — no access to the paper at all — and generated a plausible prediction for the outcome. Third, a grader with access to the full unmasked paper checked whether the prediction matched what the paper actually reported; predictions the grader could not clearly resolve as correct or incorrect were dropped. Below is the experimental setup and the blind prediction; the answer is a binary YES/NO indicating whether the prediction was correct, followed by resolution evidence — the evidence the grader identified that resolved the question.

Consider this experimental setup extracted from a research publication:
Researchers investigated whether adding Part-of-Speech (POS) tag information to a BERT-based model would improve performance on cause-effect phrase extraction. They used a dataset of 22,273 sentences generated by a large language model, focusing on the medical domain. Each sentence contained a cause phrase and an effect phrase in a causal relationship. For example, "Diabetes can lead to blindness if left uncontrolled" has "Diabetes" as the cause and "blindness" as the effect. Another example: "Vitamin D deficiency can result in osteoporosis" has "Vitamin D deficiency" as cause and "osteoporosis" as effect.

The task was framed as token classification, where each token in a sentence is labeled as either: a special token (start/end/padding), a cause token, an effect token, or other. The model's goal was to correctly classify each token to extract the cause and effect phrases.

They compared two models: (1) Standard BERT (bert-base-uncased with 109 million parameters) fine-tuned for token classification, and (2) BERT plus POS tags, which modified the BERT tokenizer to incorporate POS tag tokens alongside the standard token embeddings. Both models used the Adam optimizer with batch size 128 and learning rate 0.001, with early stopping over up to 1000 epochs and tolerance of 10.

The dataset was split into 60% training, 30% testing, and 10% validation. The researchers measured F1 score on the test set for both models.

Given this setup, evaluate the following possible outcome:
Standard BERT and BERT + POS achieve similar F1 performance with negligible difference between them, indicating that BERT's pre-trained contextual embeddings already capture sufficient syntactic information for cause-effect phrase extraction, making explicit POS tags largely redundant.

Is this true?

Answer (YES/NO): NO